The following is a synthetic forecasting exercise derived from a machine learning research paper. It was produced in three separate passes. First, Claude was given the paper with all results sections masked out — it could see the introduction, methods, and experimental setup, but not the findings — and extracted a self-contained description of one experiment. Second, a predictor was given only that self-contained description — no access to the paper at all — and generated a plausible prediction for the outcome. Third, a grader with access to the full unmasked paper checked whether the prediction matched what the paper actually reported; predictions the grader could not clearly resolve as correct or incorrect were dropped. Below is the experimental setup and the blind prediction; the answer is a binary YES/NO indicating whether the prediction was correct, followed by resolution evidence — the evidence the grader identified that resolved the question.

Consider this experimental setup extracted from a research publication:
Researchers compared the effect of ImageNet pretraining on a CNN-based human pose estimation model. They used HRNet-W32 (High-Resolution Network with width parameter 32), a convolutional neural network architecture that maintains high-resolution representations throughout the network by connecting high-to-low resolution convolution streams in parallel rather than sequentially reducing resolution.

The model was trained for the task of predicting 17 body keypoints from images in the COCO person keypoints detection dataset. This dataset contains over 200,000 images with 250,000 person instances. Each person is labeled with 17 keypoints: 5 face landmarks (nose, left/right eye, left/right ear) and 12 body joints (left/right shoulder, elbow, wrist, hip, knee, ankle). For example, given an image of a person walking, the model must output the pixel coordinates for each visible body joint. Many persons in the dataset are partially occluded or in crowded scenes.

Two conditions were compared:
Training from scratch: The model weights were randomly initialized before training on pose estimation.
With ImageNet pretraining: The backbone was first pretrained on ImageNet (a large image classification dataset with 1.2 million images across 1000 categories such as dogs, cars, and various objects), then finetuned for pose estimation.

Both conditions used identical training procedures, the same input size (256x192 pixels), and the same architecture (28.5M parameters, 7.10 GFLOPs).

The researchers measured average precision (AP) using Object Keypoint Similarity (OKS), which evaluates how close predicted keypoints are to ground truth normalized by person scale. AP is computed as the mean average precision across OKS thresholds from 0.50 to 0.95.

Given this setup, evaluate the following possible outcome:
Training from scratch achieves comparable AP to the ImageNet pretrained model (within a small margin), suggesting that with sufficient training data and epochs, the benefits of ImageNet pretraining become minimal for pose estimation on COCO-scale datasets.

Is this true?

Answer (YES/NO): NO